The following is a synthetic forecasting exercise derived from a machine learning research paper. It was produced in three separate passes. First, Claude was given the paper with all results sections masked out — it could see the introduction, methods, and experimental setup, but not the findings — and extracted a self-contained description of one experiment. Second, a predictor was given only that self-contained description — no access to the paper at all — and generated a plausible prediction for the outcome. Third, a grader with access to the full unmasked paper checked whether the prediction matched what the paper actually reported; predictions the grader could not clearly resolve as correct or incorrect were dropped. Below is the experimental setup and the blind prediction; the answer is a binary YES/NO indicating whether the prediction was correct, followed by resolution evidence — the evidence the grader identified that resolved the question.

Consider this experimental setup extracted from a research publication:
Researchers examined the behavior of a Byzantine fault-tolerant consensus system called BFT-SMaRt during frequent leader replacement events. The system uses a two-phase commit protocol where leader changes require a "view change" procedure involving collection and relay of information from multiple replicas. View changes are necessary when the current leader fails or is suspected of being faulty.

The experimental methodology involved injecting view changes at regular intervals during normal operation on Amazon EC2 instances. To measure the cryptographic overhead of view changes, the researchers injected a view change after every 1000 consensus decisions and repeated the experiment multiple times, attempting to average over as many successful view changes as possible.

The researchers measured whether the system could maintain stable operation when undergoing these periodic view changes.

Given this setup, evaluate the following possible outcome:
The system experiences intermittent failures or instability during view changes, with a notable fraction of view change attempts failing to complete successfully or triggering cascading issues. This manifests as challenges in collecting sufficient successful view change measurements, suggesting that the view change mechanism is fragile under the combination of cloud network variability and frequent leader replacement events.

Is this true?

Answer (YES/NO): YES